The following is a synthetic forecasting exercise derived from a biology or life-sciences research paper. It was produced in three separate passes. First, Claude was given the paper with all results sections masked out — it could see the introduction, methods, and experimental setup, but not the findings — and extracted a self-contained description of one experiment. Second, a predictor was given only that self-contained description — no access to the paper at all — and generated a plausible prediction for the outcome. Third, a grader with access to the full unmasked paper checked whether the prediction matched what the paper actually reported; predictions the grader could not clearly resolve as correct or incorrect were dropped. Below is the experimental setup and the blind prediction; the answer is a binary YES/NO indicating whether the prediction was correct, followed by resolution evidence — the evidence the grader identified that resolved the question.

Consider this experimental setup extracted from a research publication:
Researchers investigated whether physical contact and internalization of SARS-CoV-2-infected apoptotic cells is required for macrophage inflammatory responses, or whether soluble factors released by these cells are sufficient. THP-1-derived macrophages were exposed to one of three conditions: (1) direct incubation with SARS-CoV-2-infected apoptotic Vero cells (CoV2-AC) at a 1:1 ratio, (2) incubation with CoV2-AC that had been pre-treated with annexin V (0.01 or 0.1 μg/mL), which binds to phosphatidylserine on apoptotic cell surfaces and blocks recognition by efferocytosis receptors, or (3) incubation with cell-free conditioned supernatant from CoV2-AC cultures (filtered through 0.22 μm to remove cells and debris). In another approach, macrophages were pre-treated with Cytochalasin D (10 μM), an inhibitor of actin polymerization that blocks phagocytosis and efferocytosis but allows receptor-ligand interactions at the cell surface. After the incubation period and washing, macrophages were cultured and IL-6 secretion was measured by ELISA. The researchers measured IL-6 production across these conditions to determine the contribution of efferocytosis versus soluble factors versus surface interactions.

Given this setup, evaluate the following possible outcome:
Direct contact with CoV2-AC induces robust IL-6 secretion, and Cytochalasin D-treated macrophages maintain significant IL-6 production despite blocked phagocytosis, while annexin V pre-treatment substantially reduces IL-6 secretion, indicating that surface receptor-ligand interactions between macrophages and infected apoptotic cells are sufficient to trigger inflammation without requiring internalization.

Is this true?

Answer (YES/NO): NO